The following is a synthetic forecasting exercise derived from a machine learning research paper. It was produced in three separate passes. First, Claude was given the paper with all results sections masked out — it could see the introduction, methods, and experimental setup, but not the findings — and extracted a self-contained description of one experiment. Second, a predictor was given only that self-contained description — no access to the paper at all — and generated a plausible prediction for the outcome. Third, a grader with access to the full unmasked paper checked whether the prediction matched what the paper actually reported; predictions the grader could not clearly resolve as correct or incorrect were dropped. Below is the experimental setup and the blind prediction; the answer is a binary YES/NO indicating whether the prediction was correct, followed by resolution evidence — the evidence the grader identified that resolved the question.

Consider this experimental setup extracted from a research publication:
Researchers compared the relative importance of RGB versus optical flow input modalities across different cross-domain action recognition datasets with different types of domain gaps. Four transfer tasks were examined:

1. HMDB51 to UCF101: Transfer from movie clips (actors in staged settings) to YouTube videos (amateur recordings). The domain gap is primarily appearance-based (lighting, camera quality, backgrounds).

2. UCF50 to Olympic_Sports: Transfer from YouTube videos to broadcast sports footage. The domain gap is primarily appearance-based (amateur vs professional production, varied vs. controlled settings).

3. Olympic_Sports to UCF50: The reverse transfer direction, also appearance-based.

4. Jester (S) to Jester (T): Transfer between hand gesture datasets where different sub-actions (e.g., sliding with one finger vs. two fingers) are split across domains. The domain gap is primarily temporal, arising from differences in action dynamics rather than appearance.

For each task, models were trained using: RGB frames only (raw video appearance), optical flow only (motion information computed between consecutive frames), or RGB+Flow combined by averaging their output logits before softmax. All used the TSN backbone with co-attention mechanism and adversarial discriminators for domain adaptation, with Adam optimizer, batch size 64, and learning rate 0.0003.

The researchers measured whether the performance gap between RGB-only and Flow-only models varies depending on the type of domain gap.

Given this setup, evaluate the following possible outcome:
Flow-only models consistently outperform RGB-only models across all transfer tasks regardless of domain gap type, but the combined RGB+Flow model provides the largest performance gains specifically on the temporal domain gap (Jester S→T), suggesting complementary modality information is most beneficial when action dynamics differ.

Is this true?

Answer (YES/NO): YES